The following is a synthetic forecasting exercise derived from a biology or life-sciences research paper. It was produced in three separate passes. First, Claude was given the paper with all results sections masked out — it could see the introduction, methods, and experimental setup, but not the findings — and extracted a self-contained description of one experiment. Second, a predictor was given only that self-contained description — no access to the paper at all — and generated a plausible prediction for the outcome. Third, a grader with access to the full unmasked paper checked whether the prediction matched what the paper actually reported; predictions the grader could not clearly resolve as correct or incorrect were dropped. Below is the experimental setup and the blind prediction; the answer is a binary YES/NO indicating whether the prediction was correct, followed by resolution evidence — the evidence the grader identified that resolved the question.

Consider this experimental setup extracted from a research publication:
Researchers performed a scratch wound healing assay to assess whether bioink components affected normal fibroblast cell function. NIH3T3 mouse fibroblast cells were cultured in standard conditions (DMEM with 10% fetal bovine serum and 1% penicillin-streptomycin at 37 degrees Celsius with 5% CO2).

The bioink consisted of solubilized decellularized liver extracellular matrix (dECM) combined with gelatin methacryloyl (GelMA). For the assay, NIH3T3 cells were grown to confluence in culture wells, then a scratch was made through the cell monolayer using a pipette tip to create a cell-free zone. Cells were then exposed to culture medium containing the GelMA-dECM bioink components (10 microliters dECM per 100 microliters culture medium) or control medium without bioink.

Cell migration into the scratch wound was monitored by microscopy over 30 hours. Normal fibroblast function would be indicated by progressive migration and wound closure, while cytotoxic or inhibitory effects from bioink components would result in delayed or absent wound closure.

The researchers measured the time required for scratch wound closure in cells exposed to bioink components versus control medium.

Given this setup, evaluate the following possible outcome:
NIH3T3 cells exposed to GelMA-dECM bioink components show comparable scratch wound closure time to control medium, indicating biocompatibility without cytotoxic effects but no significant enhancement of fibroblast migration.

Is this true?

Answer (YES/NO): YES